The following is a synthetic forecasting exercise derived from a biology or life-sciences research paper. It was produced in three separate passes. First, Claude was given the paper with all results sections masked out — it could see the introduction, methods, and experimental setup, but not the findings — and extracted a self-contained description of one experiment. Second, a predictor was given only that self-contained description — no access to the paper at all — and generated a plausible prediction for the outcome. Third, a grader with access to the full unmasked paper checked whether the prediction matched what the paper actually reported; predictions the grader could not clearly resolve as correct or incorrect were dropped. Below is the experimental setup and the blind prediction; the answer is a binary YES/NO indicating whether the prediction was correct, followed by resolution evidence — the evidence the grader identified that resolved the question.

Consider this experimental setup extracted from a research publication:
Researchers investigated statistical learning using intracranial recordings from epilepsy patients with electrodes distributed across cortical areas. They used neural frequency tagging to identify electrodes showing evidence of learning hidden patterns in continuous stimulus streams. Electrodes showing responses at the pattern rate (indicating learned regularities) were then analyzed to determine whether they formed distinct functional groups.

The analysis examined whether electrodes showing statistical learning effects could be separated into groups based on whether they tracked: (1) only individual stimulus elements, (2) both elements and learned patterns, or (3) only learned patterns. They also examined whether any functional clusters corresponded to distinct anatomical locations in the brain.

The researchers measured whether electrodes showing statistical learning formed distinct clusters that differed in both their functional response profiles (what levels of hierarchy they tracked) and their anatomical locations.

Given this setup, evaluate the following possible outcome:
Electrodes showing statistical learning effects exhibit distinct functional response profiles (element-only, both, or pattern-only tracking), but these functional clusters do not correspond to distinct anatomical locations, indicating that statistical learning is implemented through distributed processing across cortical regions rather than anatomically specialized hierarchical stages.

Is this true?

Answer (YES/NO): NO